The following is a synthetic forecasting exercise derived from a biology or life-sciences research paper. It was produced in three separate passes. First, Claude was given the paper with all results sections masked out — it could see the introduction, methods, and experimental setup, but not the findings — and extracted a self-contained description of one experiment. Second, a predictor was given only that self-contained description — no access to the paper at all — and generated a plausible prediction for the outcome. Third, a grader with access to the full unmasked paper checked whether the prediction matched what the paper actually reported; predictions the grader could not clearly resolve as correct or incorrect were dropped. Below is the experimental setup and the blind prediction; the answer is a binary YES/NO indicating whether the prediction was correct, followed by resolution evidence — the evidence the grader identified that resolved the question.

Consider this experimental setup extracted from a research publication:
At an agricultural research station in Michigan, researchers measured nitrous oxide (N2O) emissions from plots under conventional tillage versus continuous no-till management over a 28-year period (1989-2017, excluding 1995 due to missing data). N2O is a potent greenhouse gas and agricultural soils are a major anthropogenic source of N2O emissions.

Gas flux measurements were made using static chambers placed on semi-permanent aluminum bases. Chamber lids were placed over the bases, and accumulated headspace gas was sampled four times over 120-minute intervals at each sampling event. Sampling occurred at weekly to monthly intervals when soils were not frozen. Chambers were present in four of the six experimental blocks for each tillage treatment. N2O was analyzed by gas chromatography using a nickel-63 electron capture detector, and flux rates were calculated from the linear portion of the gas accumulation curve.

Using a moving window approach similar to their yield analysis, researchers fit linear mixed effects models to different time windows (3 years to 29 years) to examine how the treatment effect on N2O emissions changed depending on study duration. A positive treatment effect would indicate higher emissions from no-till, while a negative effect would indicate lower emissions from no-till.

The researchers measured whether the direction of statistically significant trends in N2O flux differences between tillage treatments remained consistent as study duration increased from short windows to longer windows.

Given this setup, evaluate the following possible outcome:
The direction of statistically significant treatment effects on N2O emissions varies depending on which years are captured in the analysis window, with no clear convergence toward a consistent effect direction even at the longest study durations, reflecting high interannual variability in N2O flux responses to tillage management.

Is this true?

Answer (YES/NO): YES